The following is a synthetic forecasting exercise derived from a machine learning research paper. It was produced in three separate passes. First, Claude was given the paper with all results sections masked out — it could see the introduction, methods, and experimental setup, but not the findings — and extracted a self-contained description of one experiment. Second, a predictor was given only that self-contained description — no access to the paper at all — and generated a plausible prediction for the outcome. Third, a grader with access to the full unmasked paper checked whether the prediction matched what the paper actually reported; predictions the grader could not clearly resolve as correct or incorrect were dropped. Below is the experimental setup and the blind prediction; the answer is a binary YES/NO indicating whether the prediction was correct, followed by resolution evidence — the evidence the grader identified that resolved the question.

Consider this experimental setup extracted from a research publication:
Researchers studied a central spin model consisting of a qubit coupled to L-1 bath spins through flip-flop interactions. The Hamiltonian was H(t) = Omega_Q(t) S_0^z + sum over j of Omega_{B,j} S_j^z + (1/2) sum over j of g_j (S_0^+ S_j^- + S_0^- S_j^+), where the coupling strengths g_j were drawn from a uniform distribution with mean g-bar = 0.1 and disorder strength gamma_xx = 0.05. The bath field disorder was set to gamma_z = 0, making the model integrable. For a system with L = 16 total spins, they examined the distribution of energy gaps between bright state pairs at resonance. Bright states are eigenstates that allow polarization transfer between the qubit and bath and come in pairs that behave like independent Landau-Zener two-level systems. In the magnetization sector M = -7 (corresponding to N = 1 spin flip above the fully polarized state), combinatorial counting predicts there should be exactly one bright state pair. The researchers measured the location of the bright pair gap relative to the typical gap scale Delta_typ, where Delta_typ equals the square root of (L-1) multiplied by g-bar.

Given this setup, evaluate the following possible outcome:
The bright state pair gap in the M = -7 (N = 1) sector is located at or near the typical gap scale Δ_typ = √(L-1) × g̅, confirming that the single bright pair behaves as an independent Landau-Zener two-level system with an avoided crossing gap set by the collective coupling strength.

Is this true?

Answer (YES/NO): YES